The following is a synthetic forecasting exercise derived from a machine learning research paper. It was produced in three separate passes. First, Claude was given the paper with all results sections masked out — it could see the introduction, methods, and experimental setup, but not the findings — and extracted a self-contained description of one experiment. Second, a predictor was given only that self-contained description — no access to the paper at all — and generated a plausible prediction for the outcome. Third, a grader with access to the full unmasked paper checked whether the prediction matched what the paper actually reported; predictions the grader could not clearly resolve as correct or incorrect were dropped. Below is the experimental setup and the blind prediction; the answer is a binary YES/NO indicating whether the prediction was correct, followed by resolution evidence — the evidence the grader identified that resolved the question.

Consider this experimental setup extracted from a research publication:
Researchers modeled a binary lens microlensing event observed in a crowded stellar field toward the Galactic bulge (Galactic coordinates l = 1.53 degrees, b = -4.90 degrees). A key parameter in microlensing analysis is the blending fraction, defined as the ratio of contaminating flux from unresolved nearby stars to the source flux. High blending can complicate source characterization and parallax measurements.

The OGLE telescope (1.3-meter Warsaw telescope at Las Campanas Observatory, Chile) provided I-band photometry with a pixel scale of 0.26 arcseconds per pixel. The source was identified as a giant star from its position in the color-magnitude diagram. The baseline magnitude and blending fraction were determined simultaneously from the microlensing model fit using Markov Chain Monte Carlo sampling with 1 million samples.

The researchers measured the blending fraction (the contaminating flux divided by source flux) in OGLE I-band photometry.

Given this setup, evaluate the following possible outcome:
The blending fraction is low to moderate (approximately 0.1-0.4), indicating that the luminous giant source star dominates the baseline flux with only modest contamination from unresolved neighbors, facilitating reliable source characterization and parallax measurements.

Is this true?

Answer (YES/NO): NO